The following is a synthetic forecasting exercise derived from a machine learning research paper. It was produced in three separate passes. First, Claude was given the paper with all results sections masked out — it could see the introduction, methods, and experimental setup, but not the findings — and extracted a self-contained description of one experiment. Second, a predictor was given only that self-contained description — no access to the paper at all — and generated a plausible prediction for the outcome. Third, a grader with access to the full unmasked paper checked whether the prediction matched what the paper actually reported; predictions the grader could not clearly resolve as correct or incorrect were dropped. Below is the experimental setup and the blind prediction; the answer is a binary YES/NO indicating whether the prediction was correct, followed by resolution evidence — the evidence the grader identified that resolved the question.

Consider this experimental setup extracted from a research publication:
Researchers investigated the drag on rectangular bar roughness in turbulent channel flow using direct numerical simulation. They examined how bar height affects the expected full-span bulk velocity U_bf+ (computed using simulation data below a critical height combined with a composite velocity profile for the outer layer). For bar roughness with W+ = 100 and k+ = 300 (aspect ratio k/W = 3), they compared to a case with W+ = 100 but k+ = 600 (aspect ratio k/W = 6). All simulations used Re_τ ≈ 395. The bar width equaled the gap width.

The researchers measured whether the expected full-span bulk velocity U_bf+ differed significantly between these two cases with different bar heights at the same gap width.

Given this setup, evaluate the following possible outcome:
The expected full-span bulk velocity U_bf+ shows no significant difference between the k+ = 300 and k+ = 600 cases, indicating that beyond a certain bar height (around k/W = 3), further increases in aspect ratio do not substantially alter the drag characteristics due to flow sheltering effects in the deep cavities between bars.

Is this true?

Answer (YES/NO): YES